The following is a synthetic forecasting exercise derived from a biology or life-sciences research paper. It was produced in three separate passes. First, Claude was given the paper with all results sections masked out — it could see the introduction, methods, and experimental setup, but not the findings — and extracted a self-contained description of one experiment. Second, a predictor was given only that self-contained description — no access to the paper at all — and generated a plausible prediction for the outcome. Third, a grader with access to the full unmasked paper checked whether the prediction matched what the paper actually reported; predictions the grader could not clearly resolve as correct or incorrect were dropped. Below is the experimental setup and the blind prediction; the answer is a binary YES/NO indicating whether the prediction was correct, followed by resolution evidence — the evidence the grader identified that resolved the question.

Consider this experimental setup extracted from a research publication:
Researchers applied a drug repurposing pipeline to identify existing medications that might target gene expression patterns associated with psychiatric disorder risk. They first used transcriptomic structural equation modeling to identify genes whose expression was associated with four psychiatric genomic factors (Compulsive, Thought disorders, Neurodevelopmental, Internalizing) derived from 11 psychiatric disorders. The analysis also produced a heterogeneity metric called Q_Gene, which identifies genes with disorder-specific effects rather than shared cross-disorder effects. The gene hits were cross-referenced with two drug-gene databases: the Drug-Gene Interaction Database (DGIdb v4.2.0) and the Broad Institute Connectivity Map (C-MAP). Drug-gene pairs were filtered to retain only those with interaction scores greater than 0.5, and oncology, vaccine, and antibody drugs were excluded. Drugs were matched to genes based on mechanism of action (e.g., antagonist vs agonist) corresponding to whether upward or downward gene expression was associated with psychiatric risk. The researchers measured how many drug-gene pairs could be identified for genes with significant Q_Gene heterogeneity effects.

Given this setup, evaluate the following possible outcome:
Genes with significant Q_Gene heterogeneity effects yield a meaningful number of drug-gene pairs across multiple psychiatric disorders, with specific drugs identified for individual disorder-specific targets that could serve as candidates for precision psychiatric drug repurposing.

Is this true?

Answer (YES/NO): NO